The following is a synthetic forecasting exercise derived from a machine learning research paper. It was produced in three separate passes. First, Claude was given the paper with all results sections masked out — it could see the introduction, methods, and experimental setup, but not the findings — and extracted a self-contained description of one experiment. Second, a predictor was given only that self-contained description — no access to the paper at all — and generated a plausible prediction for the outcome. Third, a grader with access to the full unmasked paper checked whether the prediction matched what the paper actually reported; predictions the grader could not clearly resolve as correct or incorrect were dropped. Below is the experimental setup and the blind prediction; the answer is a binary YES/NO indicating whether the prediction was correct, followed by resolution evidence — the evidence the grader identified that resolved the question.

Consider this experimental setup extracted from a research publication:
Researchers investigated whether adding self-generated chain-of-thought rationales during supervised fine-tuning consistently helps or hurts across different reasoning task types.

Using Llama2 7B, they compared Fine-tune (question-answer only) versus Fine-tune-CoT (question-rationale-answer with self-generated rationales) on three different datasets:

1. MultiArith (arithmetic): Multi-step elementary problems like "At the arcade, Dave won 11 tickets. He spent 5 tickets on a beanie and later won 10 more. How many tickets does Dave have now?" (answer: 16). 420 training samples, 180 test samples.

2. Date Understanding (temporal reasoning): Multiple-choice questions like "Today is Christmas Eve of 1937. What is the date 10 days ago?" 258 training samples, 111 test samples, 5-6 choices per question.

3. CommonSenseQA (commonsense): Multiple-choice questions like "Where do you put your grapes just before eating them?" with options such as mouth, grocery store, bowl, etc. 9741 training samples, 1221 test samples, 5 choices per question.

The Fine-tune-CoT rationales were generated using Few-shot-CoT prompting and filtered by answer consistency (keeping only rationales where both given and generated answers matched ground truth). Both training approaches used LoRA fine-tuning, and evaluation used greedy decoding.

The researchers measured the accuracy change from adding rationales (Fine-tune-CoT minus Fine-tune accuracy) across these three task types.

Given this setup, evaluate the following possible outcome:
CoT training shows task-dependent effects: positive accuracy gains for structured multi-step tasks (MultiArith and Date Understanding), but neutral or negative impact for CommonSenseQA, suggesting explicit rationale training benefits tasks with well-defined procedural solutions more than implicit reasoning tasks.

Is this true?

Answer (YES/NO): YES